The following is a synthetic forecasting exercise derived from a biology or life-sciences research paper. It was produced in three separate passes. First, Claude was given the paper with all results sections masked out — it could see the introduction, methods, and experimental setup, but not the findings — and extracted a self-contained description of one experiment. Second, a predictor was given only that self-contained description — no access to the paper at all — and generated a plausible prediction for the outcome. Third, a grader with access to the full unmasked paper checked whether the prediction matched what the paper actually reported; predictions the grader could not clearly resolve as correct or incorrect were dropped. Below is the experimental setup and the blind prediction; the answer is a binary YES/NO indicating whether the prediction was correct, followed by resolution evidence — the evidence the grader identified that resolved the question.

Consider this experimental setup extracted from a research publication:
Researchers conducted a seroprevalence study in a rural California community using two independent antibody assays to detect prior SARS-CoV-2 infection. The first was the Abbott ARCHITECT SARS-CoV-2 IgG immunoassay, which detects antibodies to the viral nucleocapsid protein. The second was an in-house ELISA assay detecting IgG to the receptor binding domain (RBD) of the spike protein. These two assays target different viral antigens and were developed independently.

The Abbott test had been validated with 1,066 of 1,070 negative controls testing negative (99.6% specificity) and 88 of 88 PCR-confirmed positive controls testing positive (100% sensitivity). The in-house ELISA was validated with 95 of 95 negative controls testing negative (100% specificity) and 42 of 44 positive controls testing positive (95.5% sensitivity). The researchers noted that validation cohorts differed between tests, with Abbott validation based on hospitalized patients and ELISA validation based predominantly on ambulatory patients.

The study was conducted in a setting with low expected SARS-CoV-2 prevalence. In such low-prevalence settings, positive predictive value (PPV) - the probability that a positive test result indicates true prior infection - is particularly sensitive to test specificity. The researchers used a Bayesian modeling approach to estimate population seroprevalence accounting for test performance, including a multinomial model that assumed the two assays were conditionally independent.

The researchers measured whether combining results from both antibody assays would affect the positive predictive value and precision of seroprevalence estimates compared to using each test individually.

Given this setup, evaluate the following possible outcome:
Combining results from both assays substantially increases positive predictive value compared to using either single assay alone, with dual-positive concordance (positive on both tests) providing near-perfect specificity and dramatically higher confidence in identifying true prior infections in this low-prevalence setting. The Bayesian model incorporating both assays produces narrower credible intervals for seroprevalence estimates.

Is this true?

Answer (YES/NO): YES